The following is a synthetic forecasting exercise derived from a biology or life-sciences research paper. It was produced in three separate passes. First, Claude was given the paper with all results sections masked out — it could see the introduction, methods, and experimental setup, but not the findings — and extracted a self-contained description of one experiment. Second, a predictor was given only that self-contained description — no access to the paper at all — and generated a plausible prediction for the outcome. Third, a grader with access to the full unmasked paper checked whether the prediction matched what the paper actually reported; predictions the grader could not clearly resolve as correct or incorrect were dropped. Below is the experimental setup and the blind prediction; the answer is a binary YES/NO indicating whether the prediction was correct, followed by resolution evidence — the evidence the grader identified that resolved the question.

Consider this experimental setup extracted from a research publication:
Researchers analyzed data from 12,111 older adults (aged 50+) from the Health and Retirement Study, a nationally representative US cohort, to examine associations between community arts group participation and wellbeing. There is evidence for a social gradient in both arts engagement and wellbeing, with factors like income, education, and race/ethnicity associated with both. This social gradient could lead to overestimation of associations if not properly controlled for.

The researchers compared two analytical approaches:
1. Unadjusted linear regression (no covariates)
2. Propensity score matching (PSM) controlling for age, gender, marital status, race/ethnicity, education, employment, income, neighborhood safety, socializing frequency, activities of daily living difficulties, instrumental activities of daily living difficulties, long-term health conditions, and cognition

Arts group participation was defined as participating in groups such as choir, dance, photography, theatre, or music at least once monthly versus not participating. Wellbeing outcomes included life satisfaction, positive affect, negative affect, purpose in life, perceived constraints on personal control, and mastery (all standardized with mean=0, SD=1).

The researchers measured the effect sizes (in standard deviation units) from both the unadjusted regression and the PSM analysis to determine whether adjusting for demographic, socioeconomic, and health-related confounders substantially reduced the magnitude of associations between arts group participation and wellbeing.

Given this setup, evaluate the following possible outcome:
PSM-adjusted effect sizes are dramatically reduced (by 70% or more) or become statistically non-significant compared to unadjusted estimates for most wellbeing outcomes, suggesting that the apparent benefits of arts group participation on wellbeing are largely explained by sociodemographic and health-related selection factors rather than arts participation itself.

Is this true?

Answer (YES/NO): NO